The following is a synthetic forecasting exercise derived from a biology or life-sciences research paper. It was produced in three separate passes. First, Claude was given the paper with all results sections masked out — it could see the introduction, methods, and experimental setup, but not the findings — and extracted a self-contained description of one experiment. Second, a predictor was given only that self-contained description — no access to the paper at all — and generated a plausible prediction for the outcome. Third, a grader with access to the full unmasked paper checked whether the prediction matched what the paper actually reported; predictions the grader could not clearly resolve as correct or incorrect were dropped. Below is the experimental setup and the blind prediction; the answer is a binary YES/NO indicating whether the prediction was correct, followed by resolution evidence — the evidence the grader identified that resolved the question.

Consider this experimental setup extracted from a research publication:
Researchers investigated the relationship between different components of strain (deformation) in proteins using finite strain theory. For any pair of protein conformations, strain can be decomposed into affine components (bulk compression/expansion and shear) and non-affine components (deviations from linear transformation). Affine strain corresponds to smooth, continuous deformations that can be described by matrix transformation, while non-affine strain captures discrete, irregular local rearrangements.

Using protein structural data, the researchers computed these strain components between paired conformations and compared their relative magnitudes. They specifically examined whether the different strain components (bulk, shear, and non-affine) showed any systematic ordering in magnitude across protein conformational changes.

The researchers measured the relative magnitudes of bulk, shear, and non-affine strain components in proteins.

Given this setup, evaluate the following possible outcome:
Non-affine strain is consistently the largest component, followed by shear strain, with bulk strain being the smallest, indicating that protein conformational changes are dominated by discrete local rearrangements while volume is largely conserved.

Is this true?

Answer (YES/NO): NO